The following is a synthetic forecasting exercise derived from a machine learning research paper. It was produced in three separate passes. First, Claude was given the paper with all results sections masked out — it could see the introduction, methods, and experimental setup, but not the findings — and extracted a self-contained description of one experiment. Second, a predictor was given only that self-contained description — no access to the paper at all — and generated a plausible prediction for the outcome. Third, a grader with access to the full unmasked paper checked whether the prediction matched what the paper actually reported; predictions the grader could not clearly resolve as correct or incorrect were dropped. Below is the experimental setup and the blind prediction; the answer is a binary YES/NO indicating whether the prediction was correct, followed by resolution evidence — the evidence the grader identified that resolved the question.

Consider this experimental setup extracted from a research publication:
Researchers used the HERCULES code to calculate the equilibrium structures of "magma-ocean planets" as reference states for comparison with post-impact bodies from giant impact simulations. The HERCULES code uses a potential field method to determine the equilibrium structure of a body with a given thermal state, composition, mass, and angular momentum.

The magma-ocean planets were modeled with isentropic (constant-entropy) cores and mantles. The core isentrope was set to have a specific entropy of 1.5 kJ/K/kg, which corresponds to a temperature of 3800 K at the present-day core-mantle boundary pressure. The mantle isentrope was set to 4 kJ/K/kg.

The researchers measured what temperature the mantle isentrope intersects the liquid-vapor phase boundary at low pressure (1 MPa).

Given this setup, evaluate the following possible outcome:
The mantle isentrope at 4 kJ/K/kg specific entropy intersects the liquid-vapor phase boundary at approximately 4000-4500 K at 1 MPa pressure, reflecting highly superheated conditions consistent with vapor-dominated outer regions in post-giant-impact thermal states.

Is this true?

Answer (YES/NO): NO